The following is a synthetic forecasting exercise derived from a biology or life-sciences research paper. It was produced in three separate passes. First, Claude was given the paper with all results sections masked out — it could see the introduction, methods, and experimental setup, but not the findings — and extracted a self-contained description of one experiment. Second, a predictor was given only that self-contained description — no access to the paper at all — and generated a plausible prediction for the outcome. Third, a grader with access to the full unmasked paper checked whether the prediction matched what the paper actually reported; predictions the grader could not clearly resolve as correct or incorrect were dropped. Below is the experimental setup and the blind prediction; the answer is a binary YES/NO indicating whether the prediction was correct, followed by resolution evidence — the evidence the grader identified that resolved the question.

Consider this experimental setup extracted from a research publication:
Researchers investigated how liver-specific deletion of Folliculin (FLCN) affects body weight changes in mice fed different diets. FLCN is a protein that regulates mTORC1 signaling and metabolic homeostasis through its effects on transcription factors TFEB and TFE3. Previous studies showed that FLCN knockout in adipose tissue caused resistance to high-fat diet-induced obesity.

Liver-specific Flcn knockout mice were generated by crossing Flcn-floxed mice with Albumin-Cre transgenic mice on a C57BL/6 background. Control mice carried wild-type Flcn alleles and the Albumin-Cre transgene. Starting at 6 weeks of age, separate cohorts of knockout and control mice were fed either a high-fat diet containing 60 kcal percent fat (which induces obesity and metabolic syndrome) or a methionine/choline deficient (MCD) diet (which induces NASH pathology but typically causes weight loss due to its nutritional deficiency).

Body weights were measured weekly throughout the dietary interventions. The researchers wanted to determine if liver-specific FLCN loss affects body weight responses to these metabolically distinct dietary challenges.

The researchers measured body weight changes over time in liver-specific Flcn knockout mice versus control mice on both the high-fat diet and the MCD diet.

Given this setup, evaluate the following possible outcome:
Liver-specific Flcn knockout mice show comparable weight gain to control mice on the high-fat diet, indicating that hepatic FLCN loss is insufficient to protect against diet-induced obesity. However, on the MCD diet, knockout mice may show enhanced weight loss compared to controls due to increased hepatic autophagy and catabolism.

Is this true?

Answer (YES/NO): NO